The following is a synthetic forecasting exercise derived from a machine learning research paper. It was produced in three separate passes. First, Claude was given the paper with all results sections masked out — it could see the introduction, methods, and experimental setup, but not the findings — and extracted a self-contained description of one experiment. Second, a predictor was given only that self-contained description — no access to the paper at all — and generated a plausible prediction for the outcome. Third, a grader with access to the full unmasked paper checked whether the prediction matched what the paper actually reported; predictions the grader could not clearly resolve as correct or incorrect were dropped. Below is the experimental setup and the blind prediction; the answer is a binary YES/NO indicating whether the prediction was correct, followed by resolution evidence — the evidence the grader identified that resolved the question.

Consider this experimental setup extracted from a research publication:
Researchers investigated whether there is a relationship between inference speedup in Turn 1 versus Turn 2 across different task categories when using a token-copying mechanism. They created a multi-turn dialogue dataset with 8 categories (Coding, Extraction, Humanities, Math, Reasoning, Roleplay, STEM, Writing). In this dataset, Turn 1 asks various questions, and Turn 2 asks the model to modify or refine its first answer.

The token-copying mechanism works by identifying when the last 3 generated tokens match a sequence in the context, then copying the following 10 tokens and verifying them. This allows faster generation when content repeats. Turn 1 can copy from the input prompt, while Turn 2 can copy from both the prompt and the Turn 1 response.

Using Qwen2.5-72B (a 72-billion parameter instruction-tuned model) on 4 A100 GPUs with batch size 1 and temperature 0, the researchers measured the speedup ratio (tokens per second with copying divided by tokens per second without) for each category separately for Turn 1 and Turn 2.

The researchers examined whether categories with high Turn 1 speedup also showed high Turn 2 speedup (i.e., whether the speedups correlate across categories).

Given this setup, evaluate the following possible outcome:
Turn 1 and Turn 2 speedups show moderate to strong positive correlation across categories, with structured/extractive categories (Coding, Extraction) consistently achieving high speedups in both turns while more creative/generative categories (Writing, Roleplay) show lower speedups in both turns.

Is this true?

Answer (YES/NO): NO